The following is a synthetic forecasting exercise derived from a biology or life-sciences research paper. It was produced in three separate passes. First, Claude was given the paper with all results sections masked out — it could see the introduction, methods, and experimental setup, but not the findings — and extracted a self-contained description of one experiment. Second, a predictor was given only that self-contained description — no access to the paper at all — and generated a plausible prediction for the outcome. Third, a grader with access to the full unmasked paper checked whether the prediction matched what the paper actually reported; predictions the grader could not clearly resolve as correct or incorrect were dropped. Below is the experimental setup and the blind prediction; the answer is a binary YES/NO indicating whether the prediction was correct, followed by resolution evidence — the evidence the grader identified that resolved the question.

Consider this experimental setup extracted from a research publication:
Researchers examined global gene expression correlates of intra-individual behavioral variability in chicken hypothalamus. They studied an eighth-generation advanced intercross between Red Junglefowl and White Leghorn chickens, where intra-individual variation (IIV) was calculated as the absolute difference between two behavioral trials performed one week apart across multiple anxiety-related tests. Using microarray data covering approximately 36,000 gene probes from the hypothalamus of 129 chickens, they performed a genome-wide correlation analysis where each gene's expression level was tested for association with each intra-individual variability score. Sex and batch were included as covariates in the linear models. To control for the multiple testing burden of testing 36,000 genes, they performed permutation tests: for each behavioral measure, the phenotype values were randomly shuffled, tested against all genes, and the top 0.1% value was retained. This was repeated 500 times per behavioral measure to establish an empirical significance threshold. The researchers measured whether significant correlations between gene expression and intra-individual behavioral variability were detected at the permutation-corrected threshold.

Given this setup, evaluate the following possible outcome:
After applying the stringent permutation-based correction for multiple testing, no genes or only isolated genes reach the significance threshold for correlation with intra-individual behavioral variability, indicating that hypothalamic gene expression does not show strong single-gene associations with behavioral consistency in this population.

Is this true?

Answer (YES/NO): NO